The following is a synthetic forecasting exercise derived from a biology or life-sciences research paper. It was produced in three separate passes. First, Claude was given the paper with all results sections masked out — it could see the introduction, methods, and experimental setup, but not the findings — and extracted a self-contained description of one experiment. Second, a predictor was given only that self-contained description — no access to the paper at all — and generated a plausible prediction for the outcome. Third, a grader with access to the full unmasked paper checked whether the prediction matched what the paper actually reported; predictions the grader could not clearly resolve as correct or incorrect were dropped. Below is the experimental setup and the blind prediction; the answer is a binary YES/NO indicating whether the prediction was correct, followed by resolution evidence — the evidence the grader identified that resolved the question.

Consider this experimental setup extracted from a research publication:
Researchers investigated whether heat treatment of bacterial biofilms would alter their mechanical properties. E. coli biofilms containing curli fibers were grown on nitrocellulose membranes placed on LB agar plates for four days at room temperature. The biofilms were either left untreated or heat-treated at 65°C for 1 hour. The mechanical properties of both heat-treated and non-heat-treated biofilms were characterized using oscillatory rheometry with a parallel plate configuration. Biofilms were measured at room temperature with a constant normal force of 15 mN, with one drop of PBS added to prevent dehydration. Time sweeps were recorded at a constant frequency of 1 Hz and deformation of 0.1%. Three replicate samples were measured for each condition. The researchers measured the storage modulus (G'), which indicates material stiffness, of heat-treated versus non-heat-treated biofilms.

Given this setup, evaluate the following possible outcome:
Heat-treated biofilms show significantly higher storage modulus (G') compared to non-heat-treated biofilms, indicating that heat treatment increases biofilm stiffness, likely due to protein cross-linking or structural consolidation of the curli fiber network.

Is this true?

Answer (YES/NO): NO